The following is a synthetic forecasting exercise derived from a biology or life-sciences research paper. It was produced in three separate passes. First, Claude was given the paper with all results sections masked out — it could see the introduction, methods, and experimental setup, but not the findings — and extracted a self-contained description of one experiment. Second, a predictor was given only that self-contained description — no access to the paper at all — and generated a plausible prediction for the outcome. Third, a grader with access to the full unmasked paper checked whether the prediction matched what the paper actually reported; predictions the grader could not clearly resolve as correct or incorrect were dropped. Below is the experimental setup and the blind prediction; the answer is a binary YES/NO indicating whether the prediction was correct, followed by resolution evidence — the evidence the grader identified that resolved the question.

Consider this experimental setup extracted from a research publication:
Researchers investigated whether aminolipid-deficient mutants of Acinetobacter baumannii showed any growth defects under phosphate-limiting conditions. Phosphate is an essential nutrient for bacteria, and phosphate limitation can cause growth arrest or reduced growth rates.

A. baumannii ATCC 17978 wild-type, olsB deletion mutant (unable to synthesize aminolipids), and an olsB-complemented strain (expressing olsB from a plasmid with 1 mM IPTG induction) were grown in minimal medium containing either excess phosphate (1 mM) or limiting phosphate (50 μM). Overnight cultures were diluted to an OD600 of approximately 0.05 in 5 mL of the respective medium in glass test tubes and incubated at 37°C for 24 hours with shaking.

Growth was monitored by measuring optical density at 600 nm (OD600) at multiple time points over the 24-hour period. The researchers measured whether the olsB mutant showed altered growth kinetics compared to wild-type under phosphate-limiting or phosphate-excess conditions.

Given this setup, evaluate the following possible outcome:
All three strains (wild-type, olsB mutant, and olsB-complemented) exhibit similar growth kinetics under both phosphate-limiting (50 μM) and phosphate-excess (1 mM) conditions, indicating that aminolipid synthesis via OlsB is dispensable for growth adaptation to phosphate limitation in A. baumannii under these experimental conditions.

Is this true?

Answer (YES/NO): YES